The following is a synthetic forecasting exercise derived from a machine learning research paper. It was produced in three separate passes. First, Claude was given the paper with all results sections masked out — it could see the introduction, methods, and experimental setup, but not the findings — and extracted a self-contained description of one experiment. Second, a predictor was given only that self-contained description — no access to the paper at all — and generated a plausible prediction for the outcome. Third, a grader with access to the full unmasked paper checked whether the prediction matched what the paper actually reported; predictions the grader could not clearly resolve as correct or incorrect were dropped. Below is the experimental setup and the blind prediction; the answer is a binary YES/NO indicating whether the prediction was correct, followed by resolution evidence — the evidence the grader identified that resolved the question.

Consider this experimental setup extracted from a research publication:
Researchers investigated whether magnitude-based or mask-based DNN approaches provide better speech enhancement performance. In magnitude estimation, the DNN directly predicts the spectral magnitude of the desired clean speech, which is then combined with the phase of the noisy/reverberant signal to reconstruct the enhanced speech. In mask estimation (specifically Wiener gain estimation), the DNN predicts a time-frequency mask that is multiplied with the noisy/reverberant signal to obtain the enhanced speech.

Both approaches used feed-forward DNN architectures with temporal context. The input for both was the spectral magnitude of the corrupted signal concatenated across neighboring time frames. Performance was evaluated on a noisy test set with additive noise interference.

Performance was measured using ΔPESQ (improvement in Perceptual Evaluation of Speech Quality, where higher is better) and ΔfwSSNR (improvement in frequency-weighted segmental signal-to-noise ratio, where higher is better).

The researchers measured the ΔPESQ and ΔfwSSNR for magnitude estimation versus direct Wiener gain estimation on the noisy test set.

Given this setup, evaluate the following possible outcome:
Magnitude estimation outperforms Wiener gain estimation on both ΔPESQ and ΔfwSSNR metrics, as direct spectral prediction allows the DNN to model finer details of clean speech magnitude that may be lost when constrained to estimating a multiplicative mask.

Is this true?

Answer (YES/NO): NO